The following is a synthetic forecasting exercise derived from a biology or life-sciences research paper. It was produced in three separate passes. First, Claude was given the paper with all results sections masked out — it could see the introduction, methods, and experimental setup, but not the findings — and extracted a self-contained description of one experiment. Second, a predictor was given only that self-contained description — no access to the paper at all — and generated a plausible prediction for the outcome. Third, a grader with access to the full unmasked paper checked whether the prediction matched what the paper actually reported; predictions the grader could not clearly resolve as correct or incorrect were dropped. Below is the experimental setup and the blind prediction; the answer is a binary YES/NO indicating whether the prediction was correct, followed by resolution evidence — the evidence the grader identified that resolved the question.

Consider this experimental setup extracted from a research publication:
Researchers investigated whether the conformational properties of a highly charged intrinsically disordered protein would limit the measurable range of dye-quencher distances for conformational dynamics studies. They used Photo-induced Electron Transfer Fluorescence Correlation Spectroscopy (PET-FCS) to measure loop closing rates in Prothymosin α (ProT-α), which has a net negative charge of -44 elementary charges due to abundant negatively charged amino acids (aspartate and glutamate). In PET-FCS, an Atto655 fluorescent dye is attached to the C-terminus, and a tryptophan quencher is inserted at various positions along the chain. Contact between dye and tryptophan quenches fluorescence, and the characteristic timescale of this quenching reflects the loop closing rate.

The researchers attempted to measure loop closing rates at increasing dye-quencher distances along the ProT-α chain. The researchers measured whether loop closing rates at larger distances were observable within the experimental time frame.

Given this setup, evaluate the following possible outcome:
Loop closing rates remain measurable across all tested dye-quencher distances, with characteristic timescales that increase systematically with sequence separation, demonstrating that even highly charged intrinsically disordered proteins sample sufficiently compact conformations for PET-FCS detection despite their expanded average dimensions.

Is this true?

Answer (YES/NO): NO